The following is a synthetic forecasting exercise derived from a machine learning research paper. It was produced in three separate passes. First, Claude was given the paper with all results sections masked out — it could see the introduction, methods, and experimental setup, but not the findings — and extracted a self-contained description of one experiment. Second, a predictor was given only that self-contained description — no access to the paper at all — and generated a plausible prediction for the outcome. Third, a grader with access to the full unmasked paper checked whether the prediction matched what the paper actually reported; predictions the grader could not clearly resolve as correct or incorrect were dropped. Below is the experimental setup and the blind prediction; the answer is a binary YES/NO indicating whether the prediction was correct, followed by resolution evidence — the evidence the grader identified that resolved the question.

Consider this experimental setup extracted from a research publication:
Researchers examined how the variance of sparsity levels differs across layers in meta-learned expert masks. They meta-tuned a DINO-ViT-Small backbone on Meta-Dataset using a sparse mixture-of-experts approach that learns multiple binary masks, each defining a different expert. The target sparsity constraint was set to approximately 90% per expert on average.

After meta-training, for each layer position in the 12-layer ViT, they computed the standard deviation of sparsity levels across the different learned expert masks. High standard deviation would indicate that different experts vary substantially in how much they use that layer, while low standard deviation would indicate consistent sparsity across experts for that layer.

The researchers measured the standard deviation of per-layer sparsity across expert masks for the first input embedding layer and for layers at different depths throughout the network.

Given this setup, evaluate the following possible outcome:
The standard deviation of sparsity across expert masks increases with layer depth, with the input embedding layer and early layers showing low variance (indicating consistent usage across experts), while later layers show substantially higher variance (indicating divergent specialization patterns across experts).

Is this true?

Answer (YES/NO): NO